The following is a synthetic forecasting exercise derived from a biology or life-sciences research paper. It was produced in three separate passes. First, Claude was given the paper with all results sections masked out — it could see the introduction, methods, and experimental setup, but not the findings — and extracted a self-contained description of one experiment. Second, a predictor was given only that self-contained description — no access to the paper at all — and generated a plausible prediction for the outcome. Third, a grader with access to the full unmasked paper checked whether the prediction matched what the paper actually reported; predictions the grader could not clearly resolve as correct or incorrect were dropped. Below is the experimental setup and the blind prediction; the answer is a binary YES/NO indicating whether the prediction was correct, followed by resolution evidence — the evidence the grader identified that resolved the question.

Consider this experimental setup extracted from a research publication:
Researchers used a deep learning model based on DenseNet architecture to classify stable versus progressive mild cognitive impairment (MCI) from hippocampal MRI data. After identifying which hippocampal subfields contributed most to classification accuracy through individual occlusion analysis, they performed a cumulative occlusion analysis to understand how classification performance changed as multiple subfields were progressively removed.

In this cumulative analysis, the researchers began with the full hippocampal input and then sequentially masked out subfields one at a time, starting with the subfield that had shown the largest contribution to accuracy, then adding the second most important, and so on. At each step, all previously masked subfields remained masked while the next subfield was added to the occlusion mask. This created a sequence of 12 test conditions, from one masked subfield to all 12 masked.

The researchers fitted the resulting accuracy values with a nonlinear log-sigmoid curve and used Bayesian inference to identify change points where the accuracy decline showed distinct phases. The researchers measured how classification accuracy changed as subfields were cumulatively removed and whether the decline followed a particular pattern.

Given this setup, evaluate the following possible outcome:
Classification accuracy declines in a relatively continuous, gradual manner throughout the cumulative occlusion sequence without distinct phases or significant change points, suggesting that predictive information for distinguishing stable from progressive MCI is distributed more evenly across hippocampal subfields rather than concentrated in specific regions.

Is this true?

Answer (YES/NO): NO